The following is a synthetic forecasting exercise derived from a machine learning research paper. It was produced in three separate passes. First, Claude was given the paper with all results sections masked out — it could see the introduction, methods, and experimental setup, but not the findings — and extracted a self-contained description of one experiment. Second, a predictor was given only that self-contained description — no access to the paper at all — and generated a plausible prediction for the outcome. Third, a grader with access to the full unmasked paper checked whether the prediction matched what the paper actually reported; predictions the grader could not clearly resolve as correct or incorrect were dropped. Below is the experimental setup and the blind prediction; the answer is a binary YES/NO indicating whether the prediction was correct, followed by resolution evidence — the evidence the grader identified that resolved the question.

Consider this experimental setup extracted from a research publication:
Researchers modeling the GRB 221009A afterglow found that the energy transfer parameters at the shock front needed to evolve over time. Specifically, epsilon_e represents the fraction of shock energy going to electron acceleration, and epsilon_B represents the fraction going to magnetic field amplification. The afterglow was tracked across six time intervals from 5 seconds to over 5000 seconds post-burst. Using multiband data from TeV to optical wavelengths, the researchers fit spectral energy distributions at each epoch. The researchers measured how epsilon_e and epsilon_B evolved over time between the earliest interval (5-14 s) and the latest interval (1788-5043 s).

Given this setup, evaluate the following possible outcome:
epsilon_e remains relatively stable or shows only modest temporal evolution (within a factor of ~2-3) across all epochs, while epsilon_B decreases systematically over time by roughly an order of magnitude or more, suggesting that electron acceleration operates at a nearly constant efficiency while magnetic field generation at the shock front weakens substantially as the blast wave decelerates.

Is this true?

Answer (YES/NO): YES